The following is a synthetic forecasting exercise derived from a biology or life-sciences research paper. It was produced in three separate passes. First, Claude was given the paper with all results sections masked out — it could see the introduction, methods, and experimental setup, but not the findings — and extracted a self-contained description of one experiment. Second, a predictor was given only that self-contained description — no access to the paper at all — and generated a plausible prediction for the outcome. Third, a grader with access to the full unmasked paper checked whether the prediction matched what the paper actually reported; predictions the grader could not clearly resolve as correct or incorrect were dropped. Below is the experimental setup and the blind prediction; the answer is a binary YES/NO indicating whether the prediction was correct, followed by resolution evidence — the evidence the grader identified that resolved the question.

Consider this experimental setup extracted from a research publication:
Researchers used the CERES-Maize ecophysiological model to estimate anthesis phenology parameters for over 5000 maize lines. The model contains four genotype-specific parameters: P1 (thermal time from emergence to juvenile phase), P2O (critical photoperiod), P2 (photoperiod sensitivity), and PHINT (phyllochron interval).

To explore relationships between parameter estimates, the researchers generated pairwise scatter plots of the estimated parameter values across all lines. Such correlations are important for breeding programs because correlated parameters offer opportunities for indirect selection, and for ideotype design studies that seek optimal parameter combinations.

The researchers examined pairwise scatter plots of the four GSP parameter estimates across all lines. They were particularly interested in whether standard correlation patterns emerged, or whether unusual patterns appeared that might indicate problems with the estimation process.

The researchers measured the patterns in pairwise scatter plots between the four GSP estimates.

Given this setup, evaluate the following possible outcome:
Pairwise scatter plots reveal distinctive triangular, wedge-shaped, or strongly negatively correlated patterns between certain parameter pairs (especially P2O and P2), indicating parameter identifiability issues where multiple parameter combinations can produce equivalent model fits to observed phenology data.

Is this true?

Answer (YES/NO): NO